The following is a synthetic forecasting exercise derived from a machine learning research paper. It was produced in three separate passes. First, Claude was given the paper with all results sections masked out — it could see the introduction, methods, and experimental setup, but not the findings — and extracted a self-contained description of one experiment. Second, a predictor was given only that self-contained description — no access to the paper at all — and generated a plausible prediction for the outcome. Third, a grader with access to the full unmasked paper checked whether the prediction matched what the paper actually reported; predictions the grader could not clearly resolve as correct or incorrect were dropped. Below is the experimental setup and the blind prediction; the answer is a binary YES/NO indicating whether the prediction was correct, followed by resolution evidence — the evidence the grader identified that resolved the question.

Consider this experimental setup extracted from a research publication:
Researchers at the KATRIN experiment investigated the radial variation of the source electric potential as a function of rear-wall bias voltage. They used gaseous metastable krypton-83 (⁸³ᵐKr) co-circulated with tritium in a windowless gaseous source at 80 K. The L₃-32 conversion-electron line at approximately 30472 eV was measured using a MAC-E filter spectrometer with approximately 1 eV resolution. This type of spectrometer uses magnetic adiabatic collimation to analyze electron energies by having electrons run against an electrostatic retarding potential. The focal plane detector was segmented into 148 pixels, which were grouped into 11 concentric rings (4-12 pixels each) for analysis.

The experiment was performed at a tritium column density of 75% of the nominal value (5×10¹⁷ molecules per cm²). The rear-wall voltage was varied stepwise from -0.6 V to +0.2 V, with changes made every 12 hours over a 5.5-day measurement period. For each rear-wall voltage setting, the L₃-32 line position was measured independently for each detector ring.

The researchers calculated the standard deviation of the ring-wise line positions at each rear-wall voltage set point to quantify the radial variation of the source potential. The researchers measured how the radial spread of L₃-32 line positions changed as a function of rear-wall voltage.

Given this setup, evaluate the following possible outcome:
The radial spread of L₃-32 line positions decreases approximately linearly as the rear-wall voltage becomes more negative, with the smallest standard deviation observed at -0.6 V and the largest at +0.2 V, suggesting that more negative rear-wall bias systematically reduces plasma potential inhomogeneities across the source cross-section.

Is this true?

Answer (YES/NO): NO